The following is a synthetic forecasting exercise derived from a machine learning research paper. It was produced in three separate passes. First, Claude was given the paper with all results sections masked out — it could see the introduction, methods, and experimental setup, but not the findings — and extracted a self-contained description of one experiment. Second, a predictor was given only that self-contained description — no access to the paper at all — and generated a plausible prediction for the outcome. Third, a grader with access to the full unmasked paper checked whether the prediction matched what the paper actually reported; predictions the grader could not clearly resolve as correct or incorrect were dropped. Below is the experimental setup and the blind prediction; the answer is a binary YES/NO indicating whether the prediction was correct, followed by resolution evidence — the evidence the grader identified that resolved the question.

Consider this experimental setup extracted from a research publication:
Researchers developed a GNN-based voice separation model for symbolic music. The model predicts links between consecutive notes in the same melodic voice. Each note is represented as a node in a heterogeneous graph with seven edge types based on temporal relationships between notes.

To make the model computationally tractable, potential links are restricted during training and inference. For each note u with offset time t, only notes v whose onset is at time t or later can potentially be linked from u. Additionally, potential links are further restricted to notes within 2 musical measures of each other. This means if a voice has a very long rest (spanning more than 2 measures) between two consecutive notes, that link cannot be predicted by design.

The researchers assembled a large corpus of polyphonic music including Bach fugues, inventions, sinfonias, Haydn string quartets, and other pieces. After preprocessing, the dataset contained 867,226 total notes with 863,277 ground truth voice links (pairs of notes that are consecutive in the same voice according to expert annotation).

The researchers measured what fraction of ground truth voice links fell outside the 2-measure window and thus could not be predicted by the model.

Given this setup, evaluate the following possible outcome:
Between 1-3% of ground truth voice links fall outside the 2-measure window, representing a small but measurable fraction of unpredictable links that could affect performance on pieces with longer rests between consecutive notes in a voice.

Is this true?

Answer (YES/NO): NO